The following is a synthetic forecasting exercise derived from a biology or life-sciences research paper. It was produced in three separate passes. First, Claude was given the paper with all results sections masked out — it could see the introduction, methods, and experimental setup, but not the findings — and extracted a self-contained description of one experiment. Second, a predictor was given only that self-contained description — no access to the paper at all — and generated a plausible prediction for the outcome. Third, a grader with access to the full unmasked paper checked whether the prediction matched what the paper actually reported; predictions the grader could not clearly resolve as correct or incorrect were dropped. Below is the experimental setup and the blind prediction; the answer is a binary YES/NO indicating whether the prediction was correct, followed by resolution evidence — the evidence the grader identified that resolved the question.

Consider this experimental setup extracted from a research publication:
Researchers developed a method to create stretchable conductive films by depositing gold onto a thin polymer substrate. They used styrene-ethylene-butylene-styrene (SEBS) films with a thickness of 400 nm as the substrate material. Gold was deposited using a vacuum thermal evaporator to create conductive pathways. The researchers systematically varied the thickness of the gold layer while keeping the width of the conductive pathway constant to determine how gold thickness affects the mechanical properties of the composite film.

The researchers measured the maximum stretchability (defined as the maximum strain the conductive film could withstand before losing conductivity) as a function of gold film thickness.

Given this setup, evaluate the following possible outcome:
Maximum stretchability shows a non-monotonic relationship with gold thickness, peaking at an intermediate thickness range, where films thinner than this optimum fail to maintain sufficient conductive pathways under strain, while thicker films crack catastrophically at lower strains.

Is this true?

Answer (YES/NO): YES